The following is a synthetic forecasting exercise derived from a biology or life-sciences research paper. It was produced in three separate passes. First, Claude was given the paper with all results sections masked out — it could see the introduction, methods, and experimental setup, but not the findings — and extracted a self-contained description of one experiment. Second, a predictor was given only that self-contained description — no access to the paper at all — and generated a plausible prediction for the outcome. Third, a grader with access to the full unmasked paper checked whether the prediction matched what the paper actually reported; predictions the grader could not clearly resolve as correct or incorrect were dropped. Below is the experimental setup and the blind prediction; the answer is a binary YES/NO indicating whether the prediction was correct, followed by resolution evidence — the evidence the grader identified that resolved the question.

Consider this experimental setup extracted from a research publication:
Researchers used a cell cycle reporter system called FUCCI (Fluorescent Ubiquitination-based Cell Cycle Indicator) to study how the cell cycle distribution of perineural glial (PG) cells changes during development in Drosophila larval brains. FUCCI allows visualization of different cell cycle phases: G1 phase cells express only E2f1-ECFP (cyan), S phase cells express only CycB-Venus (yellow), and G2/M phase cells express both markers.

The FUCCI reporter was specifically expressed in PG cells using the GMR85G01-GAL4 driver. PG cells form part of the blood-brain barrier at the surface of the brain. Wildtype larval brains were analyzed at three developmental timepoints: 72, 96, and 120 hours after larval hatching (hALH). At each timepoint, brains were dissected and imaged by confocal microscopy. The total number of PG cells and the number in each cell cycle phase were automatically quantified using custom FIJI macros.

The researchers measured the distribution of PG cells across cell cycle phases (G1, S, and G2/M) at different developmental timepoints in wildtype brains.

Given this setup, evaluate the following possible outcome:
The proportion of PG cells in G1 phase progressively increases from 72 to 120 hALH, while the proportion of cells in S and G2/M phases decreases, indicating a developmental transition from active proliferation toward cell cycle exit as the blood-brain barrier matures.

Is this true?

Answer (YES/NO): NO